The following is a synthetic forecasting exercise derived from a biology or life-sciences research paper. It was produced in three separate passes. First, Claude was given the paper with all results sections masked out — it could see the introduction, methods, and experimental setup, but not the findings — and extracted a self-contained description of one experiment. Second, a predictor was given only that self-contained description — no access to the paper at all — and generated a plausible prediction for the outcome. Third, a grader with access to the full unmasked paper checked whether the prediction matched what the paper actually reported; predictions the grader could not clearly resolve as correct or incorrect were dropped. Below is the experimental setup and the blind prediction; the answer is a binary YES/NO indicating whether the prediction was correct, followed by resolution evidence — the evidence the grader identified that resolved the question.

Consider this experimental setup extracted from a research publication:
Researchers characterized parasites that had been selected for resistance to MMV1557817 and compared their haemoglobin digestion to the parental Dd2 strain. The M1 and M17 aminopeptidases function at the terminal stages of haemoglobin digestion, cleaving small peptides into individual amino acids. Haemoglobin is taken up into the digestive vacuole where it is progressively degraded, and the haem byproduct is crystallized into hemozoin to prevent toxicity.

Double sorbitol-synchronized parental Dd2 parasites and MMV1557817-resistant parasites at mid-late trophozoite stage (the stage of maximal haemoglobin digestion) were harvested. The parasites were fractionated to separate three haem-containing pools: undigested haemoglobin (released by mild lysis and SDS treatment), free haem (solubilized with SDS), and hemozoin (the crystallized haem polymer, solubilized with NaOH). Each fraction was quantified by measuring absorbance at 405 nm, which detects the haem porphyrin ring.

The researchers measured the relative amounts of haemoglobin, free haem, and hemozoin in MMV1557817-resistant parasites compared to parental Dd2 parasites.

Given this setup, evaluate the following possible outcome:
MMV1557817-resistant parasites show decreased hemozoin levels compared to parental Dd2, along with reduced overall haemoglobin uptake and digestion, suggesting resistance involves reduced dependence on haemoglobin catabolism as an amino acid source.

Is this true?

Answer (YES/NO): NO